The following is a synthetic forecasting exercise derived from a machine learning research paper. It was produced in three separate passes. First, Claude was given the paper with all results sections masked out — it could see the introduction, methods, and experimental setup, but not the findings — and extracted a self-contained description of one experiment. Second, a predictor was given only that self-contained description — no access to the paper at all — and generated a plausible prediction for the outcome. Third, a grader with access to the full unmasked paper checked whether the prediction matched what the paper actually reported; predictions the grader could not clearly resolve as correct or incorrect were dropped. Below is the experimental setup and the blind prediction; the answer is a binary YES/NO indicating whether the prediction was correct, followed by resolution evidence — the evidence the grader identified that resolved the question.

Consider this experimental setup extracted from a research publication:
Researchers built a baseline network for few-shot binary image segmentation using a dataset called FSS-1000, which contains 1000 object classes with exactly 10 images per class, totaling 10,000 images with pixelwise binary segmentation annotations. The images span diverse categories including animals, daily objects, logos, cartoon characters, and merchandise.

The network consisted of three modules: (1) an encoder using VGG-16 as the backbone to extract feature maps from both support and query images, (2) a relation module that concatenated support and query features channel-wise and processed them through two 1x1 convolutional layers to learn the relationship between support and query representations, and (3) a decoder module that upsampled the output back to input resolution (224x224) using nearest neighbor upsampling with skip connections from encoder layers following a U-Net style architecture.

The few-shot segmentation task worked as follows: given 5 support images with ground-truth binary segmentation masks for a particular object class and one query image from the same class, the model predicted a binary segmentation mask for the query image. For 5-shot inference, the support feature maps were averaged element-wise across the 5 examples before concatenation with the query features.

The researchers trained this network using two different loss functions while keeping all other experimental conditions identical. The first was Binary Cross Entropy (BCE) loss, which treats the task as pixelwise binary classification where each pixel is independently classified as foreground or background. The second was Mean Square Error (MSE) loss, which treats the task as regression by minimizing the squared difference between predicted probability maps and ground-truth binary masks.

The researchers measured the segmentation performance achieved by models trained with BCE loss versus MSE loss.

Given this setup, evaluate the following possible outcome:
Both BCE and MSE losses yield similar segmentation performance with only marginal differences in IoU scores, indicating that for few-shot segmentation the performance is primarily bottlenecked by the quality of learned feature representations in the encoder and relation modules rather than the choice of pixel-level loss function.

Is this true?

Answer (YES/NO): YES